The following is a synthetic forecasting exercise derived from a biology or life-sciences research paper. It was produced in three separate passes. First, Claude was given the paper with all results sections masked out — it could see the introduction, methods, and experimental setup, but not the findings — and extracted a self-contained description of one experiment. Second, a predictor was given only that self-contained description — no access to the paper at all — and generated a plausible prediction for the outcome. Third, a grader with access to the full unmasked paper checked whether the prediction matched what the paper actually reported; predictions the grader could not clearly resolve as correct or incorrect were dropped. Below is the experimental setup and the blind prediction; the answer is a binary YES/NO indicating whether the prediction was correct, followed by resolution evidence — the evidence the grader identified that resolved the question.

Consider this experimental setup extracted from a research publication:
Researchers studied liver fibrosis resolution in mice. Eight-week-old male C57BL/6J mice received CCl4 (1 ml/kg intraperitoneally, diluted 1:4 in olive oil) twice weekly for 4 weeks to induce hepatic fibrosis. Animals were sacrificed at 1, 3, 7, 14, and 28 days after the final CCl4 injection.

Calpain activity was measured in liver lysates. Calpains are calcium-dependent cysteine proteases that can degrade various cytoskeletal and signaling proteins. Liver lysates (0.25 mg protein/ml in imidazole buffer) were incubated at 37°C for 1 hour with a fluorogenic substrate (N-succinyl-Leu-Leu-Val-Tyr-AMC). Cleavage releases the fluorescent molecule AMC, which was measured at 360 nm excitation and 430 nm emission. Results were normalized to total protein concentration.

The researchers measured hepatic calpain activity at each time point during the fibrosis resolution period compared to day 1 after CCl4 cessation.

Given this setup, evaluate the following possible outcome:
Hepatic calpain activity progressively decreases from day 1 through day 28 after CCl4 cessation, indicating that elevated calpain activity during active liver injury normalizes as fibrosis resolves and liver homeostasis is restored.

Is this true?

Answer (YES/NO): NO